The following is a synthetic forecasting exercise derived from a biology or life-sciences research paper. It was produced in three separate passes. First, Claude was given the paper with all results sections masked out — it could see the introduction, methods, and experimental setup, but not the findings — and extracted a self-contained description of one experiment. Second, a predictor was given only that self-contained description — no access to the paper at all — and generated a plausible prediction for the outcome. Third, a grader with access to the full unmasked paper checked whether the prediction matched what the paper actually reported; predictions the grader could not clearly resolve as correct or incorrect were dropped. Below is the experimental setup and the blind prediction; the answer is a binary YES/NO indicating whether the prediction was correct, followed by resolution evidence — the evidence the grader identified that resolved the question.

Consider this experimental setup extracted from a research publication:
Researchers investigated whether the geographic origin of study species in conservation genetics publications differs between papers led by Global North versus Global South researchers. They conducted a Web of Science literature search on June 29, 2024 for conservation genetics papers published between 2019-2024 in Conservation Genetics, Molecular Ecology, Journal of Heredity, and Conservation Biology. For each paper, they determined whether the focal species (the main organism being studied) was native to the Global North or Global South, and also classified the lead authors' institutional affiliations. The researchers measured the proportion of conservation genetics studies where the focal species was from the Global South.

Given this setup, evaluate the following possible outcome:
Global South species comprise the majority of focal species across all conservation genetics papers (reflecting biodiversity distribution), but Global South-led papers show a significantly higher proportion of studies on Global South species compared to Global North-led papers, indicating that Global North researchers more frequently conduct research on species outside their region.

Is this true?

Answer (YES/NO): NO